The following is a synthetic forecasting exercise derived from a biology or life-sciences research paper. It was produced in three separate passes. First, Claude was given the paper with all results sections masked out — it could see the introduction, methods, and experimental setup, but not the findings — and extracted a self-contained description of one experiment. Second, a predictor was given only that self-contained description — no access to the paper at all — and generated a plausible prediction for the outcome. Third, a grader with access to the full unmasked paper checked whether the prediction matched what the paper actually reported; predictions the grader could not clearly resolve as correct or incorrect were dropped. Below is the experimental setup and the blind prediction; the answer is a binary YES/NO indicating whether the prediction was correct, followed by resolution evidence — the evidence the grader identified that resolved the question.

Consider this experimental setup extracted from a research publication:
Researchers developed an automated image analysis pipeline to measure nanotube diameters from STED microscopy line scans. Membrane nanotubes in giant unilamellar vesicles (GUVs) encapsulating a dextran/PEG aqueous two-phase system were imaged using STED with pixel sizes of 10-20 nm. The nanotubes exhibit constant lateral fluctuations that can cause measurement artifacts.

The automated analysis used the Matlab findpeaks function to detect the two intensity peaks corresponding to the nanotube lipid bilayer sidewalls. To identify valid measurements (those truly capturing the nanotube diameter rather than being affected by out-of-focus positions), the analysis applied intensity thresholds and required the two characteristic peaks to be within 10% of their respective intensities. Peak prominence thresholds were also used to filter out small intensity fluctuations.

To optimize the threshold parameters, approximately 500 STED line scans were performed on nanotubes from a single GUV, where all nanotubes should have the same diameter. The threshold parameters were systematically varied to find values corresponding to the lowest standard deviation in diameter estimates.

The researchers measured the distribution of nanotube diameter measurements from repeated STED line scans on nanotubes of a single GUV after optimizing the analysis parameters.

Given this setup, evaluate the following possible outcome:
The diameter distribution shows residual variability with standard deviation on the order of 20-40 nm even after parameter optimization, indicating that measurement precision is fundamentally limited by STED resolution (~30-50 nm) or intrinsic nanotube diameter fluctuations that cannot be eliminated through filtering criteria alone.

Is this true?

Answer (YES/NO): YES